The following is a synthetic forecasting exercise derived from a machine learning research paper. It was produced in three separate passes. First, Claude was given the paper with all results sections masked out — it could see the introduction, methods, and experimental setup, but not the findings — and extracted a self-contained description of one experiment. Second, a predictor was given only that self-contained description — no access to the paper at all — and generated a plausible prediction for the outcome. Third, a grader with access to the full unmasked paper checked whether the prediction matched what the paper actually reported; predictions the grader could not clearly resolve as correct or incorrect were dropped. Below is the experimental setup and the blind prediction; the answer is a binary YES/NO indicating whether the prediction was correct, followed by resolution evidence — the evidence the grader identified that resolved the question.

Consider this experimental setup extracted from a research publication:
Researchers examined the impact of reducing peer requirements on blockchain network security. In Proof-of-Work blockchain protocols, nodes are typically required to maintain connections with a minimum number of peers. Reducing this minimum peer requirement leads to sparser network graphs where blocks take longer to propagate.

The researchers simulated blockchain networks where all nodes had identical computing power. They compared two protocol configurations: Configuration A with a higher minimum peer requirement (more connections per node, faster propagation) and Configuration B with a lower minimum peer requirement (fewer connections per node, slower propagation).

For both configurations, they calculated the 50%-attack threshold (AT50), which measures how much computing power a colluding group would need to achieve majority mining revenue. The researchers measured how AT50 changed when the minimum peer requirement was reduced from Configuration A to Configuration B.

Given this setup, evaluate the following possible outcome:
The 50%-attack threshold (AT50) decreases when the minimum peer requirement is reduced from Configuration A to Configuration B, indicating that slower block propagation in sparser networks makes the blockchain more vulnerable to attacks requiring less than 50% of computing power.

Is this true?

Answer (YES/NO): YES